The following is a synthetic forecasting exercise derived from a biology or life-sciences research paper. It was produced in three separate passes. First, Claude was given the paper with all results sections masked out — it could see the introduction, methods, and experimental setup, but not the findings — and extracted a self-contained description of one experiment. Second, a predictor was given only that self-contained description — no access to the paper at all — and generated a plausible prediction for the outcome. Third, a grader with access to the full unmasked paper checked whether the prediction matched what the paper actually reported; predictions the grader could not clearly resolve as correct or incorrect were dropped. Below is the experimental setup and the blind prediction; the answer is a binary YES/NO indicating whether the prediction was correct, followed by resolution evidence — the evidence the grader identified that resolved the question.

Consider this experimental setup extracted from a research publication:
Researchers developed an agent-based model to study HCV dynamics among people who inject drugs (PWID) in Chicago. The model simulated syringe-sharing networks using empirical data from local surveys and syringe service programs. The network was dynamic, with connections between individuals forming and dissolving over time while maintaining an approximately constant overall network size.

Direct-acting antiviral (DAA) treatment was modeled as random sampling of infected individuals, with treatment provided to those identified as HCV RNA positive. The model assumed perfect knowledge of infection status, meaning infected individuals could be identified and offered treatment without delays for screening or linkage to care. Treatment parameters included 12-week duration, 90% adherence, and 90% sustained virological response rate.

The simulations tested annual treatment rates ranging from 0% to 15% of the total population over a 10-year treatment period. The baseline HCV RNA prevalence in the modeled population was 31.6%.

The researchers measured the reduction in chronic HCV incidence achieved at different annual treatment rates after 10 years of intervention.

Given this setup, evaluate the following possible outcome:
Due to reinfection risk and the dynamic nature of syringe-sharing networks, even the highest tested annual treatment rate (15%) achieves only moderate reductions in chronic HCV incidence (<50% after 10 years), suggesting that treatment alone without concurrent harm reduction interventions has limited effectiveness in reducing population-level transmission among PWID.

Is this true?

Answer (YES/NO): NO